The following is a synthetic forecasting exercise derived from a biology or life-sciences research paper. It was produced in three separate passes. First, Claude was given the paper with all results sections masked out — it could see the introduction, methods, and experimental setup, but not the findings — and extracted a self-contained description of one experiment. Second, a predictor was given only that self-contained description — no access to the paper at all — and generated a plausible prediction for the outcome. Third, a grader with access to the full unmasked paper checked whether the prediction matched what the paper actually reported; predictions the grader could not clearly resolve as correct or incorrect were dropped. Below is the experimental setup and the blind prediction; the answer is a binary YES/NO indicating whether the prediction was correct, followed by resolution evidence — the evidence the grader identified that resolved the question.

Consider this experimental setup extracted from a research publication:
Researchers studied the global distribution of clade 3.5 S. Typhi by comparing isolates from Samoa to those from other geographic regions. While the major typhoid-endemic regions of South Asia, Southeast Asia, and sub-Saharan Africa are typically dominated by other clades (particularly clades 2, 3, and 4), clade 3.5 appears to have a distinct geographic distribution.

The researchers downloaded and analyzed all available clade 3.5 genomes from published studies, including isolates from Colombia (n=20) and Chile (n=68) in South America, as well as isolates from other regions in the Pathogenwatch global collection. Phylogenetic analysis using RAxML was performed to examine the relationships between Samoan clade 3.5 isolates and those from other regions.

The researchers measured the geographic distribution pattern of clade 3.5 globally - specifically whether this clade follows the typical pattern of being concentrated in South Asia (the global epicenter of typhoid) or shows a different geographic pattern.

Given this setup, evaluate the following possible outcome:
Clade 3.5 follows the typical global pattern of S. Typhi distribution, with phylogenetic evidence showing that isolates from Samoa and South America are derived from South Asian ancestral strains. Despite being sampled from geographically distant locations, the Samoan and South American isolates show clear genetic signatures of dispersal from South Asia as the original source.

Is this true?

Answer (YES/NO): NO